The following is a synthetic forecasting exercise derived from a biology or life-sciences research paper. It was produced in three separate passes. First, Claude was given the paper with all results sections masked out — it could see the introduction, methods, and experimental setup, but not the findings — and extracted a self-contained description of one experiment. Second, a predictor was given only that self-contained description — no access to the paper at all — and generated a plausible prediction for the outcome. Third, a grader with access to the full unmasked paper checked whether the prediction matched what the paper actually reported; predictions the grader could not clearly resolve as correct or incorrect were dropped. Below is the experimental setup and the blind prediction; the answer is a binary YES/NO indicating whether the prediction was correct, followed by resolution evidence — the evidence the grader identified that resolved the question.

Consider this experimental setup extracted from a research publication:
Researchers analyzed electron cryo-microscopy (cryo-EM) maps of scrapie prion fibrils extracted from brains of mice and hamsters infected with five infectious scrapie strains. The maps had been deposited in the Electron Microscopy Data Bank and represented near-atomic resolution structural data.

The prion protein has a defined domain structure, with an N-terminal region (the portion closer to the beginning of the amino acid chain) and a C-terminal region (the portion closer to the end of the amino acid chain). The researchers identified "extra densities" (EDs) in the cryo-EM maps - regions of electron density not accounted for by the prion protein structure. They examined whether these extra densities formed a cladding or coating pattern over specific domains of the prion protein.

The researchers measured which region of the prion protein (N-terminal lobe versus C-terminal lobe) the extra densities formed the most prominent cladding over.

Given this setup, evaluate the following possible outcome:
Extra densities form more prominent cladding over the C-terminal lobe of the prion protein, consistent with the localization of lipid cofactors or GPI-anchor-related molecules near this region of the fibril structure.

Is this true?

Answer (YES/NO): NO